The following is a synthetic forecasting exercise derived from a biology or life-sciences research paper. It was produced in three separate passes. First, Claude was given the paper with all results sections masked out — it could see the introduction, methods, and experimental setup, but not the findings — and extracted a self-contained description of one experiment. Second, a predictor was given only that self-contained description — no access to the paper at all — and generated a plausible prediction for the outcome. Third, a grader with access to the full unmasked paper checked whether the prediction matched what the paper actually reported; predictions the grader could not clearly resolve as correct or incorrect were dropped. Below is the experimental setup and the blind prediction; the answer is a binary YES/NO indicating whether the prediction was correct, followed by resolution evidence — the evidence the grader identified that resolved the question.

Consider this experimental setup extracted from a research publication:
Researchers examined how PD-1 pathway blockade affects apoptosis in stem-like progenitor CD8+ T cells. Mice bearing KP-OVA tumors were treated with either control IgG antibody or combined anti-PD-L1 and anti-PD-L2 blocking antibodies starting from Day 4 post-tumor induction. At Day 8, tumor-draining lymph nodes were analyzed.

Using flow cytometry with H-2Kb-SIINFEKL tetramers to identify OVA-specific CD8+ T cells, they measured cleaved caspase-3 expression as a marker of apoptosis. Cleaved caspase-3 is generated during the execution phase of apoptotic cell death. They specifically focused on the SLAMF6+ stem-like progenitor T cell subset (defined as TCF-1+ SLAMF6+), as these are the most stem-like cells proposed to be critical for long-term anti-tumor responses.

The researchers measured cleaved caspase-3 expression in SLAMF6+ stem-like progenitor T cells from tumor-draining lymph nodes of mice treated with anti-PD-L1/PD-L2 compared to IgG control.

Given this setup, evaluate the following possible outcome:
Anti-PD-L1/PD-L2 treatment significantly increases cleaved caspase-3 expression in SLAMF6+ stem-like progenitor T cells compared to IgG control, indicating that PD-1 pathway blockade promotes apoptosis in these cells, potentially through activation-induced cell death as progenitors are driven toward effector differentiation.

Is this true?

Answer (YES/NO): YES